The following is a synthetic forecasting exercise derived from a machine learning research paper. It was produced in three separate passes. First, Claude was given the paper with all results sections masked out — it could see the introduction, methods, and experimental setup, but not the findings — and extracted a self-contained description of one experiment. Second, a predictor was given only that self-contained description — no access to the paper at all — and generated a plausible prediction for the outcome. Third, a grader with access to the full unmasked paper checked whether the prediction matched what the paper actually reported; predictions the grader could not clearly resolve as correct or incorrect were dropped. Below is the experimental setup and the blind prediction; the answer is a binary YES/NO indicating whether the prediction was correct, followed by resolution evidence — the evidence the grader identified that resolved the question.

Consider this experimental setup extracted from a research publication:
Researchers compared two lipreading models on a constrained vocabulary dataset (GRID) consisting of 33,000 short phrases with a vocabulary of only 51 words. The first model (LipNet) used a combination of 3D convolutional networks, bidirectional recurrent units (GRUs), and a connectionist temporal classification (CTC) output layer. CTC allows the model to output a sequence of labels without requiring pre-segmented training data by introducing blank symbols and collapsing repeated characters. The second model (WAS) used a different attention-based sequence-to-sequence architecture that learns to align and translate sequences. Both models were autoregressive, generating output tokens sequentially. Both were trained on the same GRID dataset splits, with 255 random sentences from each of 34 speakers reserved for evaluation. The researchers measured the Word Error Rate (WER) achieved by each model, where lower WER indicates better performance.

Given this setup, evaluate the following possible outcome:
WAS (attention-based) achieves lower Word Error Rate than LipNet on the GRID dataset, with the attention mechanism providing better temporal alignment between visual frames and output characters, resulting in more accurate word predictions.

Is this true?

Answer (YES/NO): YES